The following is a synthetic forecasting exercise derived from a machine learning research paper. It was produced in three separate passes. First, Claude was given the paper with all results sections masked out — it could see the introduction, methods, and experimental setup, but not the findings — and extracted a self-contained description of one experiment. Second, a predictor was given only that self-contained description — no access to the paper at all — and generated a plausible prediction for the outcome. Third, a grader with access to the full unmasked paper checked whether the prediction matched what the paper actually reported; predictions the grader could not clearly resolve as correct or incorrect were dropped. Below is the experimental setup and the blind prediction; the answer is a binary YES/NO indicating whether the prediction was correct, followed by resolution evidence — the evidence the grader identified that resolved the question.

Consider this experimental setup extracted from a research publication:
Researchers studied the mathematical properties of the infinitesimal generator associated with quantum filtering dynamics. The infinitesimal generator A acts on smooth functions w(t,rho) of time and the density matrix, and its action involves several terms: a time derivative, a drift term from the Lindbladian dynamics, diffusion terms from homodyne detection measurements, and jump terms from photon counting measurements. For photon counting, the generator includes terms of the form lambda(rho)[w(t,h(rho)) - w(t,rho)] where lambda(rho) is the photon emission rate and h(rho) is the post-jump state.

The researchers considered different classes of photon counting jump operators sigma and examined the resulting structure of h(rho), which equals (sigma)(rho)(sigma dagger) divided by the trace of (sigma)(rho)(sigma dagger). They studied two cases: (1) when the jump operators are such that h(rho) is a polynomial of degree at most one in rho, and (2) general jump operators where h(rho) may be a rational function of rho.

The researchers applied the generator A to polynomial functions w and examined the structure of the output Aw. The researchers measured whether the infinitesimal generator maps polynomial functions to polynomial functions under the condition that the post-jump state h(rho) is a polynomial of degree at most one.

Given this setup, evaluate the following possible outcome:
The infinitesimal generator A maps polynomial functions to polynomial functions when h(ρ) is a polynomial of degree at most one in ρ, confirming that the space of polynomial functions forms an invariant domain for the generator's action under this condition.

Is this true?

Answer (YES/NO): YES